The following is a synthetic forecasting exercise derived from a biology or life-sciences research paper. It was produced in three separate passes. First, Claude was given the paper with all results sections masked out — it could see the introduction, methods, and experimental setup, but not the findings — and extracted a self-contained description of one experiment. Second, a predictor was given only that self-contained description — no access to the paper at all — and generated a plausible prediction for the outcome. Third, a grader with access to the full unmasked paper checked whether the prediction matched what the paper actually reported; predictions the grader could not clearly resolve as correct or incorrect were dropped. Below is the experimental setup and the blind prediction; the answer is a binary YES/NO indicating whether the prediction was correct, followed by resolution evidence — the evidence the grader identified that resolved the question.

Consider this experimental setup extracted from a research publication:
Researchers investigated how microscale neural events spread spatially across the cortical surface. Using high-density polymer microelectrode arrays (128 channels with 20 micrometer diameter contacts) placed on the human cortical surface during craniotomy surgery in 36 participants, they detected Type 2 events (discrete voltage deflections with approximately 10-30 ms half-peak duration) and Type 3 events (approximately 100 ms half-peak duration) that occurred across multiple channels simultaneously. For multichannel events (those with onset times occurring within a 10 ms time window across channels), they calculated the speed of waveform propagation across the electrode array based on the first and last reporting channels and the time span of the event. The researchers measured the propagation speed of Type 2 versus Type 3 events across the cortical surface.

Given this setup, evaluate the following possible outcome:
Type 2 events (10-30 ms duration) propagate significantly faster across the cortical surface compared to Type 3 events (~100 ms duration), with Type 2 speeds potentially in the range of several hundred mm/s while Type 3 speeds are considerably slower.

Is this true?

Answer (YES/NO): NO